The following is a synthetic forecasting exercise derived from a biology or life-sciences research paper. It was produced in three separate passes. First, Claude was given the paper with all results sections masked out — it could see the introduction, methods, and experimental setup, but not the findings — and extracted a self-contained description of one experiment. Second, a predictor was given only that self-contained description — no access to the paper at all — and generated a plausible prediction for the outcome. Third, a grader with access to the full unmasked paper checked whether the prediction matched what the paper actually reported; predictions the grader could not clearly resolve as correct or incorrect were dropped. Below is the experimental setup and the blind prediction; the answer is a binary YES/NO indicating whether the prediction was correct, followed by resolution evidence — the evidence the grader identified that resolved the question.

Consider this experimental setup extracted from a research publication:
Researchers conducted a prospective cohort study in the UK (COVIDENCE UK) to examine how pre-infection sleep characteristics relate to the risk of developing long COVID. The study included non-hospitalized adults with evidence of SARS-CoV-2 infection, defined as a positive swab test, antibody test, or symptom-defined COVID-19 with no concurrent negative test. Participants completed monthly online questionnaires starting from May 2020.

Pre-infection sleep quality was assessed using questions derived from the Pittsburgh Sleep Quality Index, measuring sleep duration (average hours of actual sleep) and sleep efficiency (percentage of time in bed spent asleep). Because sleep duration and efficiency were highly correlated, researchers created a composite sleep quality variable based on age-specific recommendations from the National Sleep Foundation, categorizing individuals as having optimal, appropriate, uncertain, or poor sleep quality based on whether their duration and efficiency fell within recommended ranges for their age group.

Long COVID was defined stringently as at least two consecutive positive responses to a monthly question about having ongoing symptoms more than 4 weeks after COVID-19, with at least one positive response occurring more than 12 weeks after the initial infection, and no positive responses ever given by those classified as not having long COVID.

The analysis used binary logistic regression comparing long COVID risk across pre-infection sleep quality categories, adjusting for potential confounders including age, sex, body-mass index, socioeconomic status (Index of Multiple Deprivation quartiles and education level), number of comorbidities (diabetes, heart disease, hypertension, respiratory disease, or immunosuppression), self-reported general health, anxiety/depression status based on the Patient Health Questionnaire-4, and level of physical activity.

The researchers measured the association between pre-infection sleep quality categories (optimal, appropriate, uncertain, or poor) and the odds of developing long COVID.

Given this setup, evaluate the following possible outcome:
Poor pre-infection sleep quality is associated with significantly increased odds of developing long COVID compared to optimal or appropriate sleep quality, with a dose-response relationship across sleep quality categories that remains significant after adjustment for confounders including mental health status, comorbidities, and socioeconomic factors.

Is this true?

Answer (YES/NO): YES